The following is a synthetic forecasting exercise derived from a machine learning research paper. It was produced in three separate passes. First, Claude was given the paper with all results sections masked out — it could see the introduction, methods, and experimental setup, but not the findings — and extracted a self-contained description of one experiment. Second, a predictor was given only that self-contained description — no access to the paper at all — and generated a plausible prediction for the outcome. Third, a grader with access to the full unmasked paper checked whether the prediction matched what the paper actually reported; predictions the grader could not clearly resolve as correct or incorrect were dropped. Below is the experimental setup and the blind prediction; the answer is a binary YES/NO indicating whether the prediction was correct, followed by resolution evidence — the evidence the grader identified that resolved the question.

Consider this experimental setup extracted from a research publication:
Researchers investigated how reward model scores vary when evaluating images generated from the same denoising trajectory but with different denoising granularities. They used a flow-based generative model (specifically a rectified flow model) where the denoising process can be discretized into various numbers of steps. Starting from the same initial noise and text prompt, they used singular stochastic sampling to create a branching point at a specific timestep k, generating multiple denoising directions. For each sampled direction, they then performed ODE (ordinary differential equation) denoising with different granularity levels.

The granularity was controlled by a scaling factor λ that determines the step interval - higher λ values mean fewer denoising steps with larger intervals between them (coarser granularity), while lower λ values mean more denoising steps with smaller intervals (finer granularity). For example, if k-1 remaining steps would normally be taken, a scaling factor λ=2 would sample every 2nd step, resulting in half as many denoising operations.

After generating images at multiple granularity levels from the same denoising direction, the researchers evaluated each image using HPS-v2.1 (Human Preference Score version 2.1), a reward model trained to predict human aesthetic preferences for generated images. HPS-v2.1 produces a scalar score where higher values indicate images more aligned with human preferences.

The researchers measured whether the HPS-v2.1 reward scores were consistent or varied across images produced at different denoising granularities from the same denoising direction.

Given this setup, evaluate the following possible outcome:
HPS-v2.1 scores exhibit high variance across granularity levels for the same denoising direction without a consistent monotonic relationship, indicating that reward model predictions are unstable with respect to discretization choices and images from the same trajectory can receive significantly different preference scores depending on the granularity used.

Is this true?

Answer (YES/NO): YES